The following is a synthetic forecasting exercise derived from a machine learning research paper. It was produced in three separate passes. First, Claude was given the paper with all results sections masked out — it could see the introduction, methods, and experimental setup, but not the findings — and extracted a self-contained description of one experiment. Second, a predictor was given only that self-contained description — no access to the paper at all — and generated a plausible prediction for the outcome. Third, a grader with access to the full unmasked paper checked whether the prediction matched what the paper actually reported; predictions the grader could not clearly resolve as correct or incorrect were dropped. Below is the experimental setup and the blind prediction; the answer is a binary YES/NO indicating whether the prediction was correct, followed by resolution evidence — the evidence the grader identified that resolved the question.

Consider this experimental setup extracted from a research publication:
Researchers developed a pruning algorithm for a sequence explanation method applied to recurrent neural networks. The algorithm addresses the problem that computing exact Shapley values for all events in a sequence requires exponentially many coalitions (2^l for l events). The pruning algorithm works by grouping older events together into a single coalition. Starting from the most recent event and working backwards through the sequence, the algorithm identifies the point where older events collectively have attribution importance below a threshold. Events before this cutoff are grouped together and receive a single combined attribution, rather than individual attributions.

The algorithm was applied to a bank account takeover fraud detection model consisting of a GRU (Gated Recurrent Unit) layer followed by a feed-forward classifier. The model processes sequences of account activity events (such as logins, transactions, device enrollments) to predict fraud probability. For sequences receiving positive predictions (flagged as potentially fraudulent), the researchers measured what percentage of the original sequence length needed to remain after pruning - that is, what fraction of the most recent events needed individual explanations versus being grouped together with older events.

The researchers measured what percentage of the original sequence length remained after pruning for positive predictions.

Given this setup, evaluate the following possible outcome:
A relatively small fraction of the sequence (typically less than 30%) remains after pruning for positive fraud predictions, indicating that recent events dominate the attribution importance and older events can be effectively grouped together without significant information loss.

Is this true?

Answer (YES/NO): YES